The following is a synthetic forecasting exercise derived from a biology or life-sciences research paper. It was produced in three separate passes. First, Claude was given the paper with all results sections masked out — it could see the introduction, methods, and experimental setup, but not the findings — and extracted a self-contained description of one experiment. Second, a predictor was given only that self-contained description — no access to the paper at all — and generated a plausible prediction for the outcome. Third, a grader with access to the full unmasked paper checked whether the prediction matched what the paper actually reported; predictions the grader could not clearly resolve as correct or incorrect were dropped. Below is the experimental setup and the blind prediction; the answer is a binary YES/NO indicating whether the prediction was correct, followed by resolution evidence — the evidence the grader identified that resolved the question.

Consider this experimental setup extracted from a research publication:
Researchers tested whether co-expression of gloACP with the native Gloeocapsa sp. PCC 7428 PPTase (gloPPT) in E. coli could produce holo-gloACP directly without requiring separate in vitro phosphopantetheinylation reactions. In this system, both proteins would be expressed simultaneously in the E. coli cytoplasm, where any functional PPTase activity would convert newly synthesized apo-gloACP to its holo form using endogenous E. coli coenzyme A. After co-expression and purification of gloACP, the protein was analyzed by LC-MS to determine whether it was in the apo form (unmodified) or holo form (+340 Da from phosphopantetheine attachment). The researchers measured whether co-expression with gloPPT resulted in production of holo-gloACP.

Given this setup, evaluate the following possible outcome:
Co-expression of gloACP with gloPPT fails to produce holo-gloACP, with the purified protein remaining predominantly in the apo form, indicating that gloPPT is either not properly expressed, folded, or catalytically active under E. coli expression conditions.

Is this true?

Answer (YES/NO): YES